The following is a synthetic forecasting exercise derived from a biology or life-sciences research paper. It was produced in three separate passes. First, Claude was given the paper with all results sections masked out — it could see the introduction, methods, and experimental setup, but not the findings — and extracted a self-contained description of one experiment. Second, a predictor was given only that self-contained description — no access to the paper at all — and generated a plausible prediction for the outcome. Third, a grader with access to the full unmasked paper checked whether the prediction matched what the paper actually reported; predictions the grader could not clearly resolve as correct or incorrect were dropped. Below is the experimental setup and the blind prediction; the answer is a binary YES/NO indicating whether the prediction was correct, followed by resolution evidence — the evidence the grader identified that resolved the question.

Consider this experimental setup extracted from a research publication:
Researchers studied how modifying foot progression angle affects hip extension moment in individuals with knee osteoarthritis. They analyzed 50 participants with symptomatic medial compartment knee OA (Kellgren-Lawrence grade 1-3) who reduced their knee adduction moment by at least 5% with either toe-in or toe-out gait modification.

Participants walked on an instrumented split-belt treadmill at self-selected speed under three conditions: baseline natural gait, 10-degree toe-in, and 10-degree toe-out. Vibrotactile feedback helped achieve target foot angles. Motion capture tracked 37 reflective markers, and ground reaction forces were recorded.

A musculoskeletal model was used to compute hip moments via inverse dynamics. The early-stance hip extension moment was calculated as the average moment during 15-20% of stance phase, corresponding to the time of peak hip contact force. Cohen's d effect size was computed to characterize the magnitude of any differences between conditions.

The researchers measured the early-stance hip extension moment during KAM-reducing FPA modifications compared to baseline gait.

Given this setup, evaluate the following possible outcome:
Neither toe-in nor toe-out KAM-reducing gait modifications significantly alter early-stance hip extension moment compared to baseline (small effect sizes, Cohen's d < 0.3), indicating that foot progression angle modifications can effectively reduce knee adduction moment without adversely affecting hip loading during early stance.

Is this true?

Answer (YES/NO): YES